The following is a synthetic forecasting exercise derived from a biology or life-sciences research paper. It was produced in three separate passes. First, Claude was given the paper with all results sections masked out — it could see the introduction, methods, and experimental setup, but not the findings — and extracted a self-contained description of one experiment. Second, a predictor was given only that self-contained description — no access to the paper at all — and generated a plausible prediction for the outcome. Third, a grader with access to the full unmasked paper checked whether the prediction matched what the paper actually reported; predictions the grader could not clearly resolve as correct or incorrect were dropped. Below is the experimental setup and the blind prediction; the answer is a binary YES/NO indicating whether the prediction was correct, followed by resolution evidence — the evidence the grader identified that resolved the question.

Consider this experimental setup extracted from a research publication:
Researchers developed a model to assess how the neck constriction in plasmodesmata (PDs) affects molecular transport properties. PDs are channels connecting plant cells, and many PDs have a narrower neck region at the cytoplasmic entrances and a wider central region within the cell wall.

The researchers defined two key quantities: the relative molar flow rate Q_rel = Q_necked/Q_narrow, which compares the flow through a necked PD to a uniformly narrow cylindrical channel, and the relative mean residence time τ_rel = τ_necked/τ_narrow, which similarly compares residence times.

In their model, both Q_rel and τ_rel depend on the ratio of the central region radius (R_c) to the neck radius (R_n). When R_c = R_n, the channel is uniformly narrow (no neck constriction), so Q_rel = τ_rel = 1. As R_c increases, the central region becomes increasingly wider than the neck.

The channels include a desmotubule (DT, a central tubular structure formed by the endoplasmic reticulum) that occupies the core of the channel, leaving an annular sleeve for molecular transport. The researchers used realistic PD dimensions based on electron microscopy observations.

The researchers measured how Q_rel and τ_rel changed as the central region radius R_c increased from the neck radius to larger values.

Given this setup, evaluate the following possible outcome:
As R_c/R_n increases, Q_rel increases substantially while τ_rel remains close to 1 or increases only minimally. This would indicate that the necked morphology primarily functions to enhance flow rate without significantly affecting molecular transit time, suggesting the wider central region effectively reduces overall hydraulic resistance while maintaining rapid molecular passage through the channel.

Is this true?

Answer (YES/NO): NO